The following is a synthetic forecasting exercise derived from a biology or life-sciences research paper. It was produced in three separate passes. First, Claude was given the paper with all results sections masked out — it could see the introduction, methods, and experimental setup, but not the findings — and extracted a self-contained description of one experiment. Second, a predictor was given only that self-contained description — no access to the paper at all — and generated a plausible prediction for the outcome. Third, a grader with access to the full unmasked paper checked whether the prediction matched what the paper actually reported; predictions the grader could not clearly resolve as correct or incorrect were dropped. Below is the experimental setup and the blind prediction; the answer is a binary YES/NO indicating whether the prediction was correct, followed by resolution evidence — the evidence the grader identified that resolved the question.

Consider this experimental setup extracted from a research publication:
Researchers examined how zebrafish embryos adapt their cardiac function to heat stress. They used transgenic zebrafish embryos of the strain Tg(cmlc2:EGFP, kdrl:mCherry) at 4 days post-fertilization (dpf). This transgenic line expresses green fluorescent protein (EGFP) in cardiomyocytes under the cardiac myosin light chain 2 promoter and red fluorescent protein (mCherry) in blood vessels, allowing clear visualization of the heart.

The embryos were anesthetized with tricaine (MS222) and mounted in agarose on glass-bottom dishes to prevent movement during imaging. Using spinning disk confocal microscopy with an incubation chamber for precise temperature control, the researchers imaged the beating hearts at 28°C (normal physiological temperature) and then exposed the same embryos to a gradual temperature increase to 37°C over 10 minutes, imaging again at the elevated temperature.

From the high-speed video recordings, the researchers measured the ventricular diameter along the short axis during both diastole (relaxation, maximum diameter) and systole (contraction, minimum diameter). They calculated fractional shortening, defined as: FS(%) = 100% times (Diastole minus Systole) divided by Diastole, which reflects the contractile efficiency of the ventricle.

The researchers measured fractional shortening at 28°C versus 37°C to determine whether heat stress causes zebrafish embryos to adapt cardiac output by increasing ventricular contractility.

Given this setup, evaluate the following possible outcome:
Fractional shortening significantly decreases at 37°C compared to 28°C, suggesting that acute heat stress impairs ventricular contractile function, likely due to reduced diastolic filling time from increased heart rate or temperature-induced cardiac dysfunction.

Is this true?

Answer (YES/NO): NO